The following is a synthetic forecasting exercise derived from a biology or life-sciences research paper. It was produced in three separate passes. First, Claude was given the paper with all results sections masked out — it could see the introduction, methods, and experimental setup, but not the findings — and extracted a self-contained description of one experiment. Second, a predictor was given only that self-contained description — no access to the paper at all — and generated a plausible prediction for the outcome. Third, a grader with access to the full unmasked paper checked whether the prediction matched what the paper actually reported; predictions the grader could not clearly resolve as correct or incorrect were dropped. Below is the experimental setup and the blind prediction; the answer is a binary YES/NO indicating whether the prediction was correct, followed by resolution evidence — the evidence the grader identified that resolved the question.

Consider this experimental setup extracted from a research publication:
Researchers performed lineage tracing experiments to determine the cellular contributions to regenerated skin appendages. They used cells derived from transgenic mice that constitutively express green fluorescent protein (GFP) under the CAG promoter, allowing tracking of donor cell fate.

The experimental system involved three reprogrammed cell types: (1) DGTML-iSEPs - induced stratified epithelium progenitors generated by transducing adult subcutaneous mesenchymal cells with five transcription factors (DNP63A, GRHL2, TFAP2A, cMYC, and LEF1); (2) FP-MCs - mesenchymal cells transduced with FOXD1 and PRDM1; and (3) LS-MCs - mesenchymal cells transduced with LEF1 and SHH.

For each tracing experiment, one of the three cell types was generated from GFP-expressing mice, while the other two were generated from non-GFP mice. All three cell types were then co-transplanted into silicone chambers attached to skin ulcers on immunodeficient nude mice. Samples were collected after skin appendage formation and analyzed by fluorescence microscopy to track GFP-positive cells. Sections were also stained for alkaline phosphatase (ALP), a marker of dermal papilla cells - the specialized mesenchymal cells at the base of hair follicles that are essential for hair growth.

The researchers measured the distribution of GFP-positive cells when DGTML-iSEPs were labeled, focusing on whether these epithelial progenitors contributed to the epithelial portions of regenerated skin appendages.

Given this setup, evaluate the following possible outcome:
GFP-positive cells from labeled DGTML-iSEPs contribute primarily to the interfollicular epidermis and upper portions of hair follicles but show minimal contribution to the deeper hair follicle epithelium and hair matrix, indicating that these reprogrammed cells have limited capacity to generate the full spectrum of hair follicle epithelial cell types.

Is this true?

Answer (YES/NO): NO